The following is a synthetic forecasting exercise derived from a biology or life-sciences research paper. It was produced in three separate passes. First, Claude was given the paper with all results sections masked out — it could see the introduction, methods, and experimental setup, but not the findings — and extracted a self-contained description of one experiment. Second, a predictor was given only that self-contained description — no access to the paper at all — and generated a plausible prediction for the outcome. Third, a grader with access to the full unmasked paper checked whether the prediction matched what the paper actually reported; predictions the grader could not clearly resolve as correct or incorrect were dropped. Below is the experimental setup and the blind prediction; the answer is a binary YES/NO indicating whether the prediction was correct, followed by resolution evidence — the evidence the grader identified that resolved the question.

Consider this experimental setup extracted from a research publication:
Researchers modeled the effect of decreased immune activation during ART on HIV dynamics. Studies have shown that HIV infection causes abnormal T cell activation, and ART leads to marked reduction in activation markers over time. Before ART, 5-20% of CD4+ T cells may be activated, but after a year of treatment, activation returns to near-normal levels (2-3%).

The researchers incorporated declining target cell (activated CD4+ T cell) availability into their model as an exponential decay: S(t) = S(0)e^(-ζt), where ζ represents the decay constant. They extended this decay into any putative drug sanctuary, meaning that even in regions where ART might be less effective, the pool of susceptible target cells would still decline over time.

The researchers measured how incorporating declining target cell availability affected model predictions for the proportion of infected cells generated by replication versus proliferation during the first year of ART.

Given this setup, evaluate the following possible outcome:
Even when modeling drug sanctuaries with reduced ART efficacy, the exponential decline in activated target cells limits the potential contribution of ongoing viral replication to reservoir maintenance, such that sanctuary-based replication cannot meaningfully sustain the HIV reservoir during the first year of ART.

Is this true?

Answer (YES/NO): YES